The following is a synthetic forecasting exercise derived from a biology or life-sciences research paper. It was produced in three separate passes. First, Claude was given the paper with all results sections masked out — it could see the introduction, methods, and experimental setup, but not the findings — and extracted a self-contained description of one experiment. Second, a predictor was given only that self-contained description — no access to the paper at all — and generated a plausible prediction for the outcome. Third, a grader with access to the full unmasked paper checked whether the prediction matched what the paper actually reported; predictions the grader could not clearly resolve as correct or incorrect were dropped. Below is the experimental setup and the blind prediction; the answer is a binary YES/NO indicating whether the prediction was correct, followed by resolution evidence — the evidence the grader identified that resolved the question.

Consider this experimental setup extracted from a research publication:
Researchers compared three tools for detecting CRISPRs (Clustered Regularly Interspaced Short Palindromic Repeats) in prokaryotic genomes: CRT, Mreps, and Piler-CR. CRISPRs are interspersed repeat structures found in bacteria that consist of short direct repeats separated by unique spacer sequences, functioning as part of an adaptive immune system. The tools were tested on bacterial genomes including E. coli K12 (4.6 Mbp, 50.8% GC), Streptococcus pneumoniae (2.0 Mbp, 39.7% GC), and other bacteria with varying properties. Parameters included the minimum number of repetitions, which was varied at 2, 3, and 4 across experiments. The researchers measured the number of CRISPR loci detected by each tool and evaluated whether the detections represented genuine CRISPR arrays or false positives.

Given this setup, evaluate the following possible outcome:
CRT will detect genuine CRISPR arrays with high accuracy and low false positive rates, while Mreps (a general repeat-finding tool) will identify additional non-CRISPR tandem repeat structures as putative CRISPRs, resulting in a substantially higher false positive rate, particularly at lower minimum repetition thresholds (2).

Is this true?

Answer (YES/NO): NO